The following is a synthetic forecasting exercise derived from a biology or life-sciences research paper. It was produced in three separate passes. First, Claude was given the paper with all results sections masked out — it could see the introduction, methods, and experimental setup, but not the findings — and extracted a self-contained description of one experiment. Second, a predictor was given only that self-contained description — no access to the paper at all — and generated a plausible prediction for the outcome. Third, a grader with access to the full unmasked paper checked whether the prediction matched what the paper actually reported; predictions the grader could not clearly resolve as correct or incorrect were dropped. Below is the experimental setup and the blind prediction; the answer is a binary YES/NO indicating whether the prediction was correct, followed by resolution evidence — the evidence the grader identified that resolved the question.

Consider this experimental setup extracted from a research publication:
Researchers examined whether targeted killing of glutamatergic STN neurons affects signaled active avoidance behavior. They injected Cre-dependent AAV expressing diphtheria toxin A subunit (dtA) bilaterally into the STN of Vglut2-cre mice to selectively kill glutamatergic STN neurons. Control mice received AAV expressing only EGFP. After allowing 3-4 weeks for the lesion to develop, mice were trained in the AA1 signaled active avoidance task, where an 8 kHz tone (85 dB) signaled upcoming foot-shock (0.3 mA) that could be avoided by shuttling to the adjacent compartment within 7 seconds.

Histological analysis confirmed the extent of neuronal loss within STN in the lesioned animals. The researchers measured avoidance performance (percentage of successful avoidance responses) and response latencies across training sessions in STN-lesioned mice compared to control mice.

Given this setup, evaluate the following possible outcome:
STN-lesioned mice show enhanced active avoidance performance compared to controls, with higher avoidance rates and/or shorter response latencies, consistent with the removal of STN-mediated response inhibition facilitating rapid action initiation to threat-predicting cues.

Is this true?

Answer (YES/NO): NO